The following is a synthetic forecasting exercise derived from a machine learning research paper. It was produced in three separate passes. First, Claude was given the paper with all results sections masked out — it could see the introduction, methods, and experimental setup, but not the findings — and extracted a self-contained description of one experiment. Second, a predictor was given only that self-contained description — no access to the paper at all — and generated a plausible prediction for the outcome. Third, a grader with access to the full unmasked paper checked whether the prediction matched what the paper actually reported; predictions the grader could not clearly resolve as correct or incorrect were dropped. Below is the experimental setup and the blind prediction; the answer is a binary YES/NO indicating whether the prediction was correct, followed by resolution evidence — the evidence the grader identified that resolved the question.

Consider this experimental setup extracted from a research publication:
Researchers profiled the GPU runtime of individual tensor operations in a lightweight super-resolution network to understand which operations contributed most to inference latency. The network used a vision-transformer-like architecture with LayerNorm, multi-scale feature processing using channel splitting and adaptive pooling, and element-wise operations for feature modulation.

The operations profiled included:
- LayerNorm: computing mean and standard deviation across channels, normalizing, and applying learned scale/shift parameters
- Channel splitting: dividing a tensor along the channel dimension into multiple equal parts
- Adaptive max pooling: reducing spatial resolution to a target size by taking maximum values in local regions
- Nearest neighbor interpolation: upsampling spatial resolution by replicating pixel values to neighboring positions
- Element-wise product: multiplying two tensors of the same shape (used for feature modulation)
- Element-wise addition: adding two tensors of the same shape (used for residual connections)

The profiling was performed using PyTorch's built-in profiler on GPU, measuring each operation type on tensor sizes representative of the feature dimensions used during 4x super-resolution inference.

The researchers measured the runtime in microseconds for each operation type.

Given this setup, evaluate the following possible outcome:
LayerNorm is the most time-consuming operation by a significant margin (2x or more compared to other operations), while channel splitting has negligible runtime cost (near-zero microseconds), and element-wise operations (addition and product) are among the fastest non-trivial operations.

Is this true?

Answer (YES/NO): NO